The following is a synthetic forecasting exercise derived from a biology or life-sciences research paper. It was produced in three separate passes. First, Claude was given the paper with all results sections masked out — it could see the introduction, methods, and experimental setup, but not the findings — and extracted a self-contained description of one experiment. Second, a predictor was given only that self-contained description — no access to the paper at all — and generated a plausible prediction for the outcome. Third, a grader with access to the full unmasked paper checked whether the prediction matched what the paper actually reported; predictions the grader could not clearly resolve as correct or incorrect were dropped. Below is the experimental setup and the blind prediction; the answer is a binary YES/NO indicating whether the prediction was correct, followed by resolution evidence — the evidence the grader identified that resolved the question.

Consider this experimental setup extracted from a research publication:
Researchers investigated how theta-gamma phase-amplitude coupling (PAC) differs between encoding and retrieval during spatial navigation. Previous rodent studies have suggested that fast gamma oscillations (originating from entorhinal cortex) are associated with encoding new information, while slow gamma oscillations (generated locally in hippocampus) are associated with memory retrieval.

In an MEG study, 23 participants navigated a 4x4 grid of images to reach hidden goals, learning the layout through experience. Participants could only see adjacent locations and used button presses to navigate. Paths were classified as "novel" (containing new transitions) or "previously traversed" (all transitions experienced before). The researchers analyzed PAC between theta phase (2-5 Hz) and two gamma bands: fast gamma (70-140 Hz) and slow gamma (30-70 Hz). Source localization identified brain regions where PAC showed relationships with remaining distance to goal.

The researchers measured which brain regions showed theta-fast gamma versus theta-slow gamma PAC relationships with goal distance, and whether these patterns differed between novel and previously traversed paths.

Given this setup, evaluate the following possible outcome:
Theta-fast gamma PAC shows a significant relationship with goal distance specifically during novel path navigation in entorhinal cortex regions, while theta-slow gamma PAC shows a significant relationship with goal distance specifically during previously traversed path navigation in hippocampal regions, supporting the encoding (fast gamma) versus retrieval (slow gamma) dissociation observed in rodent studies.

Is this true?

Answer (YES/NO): YES